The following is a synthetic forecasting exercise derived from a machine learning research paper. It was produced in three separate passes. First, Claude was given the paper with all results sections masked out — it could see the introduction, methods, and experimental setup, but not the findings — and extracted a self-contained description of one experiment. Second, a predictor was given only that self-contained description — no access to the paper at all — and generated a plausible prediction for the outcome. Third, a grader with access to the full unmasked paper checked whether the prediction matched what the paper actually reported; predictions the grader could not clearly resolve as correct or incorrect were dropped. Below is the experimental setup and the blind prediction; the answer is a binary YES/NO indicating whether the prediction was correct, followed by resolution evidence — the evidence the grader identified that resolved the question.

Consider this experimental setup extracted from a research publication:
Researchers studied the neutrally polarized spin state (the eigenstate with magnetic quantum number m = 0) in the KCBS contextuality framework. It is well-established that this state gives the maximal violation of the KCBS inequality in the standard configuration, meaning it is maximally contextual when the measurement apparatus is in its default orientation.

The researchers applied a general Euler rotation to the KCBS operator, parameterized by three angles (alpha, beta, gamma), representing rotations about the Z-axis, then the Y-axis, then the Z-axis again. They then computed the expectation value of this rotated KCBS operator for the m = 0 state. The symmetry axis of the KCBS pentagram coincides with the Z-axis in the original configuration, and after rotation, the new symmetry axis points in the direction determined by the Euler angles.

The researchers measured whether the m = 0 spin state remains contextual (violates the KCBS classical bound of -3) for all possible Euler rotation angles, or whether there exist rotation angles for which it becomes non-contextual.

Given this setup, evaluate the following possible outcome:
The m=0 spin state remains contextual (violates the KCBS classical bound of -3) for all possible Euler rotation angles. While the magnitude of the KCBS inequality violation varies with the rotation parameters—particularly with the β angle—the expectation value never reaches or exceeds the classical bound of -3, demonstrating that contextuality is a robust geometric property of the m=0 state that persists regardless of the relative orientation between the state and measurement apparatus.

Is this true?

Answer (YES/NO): NO